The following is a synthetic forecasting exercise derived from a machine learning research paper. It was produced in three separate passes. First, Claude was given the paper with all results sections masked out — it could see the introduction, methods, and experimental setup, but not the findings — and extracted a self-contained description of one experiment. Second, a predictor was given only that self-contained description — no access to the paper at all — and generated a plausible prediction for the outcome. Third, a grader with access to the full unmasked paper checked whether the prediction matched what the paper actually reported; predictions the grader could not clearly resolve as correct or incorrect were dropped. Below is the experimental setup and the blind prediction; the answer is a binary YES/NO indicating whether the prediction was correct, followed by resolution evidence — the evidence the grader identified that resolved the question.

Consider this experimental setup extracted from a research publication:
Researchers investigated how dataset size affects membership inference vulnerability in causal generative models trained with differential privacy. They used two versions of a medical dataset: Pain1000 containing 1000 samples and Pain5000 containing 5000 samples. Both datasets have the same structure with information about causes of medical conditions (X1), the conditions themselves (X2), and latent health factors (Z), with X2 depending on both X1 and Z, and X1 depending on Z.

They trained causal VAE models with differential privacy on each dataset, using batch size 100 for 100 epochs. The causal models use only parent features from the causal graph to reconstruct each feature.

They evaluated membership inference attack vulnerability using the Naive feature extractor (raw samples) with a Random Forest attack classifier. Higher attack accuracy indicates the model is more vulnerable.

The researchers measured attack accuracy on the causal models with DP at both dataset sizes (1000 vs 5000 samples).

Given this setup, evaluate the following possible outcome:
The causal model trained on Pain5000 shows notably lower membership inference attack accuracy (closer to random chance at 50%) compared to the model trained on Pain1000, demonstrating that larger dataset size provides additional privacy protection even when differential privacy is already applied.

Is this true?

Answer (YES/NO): NO